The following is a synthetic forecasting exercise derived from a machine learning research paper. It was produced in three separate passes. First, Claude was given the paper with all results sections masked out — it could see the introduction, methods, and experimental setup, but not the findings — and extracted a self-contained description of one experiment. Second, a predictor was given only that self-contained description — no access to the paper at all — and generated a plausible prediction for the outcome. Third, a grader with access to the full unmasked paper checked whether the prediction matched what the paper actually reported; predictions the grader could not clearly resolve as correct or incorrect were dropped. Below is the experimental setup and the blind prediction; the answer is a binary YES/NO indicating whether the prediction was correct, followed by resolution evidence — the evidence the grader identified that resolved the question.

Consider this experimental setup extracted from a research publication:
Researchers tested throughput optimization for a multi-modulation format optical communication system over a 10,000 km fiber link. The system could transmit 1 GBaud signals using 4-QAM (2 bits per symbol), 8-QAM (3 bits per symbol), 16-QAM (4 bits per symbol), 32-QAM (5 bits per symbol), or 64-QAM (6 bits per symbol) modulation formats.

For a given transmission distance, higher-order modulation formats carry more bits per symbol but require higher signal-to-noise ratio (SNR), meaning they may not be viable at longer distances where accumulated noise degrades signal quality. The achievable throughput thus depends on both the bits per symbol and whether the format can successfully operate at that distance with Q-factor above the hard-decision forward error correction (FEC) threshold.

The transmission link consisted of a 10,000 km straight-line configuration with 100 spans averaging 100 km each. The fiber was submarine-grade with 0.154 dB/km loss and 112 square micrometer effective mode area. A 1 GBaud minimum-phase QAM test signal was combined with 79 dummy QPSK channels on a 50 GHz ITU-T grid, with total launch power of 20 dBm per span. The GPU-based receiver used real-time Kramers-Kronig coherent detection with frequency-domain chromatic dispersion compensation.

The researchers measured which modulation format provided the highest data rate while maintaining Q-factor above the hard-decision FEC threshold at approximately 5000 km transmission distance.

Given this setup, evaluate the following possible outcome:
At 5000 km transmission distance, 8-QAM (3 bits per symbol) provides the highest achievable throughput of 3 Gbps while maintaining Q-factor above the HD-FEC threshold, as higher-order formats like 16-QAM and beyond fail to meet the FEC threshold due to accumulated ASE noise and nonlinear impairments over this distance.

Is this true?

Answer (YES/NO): NO